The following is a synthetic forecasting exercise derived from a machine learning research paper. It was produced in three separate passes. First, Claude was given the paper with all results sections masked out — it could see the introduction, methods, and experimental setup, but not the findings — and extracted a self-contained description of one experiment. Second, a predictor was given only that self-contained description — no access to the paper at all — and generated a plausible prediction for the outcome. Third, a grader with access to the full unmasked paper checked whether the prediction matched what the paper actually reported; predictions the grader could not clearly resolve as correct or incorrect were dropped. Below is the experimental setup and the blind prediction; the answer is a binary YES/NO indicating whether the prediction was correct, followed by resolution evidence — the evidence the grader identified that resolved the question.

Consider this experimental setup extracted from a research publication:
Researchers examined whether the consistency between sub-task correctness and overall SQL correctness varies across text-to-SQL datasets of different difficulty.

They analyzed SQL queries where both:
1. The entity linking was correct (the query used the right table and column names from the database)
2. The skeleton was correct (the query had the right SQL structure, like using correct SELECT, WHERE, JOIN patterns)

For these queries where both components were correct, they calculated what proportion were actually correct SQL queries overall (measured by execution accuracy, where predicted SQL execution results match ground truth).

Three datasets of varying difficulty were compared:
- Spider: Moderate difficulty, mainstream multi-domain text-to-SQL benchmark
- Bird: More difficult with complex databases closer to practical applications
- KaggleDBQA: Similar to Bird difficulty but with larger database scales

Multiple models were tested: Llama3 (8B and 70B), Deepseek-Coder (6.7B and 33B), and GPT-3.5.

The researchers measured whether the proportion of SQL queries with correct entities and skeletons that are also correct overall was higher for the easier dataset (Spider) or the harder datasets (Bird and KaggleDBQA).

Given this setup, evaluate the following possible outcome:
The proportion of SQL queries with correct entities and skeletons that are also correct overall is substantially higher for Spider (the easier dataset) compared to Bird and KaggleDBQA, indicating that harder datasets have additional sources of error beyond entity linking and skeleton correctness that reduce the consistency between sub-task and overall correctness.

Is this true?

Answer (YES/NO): NO